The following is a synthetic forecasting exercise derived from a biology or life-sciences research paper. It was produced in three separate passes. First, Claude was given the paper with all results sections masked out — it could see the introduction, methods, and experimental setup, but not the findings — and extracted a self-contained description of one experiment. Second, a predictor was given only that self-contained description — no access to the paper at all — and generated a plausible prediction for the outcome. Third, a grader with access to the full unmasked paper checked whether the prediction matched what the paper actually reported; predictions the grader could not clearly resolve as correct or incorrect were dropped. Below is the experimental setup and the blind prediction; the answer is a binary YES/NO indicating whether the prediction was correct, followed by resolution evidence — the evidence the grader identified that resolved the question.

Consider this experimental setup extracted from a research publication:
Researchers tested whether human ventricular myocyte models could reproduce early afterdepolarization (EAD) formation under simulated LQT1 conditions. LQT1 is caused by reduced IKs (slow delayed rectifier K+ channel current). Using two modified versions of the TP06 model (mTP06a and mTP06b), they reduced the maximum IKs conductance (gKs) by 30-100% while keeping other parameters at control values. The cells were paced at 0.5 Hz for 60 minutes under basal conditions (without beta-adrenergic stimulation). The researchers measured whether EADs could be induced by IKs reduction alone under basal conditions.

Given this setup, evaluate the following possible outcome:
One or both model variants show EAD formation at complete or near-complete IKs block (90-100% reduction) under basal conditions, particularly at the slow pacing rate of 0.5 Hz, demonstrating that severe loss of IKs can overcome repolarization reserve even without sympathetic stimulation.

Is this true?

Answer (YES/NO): NO